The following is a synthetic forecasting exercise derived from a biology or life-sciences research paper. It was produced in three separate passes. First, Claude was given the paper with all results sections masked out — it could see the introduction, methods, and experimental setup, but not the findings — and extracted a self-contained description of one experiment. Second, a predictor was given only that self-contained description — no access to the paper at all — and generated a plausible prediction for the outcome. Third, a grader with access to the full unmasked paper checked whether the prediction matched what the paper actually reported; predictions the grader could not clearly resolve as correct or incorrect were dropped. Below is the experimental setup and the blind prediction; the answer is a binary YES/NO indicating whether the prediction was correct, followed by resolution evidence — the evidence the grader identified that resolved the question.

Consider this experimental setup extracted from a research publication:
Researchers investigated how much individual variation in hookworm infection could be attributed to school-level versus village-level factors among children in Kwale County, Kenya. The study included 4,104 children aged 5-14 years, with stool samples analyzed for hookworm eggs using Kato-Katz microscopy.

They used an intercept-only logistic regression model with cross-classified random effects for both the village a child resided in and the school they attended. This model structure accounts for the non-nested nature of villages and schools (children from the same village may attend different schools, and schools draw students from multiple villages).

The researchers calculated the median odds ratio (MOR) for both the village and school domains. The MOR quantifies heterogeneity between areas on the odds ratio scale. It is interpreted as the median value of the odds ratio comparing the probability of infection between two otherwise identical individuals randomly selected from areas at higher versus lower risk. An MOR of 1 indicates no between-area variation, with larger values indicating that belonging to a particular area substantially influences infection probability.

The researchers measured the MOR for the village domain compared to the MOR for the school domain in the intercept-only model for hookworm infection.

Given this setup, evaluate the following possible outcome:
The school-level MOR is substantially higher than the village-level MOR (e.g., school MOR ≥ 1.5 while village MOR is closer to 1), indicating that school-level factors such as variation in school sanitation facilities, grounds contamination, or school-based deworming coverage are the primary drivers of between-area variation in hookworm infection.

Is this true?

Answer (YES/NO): NO